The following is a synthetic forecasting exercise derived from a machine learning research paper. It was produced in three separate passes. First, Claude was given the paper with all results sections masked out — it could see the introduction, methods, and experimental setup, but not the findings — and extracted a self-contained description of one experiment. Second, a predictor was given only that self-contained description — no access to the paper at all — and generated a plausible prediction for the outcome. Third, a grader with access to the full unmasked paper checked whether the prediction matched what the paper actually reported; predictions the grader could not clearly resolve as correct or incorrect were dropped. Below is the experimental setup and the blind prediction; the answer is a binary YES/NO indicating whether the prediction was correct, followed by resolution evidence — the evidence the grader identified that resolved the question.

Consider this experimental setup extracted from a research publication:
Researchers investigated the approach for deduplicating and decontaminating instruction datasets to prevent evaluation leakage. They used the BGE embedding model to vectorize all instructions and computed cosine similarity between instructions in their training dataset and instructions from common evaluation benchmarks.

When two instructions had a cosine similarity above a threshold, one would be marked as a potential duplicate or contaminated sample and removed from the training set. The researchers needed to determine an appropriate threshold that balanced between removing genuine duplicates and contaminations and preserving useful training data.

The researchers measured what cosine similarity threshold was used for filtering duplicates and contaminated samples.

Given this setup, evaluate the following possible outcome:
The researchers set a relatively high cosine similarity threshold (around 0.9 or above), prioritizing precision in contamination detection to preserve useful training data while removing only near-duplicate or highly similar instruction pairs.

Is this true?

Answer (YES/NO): NO